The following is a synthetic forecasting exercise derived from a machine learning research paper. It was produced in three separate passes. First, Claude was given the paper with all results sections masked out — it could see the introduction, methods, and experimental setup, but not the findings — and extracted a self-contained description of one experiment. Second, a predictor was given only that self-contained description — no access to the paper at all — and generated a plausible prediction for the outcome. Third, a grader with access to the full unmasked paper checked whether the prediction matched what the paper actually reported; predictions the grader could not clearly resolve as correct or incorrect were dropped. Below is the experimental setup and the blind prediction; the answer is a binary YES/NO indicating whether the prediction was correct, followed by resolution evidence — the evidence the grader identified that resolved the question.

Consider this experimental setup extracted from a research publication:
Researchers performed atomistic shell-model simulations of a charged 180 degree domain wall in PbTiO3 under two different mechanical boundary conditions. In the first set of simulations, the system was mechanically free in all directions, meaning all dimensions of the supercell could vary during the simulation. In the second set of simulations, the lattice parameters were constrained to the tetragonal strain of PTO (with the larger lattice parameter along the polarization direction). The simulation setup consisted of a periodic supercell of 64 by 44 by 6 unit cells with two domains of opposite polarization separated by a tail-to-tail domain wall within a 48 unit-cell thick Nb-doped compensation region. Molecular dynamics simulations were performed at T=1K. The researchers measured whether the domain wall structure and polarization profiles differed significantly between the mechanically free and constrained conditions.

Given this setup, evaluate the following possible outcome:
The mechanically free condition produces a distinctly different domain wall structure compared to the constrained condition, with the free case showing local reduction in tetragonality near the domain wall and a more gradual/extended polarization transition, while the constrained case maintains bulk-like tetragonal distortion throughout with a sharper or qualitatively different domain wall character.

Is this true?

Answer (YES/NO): NO